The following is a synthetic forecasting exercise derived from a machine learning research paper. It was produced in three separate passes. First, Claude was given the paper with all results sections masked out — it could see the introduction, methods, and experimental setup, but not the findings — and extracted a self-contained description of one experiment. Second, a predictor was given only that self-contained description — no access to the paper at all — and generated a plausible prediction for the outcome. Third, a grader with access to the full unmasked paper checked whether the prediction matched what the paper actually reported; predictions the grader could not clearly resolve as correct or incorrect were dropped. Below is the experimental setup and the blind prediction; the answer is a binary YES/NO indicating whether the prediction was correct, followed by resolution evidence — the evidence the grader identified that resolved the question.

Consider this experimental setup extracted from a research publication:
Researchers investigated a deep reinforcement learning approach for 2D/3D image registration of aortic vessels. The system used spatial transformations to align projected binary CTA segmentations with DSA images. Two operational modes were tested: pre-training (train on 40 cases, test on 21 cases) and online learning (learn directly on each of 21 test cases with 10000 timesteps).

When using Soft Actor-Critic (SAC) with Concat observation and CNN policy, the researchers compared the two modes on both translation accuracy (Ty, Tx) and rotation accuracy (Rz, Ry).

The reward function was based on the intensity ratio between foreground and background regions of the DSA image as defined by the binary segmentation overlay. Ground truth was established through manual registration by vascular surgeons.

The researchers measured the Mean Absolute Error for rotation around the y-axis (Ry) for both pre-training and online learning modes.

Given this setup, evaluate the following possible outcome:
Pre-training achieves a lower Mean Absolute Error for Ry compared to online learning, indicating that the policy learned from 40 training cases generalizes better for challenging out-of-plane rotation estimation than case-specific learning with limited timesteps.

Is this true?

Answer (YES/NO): NO